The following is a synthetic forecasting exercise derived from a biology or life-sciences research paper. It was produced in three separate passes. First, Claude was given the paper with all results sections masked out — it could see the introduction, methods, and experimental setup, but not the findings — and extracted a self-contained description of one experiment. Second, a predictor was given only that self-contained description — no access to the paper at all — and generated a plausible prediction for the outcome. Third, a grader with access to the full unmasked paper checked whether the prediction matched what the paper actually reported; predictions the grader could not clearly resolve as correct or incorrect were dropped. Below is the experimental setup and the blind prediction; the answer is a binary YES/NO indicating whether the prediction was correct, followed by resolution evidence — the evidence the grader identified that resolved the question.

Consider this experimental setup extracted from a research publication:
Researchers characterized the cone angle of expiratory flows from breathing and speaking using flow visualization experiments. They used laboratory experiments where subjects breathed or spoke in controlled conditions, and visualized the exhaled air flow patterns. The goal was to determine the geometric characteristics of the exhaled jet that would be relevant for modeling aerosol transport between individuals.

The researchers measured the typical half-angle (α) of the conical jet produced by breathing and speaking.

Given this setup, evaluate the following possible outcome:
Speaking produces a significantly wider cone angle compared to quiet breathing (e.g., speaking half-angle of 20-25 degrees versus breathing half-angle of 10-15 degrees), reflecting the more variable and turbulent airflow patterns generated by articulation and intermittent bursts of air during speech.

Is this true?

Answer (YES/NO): NO